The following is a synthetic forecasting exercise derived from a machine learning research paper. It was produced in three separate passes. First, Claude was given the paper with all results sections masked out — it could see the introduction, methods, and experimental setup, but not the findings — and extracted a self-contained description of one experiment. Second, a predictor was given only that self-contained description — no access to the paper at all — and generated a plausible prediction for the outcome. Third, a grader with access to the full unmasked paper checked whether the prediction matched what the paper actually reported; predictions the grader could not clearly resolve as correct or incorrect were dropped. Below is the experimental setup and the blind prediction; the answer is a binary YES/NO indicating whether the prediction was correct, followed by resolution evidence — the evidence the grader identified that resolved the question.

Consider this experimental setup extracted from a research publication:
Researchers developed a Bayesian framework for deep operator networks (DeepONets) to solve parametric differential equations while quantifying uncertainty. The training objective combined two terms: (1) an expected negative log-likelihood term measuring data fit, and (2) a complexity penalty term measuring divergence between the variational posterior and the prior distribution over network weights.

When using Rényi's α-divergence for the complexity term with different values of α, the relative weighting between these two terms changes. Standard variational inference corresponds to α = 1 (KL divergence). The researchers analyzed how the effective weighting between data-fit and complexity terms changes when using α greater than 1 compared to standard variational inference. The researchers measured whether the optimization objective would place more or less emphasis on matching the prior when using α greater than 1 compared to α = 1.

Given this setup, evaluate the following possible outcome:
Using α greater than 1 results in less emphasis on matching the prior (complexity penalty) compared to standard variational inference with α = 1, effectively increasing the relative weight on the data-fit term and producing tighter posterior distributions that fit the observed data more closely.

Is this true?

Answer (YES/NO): YES